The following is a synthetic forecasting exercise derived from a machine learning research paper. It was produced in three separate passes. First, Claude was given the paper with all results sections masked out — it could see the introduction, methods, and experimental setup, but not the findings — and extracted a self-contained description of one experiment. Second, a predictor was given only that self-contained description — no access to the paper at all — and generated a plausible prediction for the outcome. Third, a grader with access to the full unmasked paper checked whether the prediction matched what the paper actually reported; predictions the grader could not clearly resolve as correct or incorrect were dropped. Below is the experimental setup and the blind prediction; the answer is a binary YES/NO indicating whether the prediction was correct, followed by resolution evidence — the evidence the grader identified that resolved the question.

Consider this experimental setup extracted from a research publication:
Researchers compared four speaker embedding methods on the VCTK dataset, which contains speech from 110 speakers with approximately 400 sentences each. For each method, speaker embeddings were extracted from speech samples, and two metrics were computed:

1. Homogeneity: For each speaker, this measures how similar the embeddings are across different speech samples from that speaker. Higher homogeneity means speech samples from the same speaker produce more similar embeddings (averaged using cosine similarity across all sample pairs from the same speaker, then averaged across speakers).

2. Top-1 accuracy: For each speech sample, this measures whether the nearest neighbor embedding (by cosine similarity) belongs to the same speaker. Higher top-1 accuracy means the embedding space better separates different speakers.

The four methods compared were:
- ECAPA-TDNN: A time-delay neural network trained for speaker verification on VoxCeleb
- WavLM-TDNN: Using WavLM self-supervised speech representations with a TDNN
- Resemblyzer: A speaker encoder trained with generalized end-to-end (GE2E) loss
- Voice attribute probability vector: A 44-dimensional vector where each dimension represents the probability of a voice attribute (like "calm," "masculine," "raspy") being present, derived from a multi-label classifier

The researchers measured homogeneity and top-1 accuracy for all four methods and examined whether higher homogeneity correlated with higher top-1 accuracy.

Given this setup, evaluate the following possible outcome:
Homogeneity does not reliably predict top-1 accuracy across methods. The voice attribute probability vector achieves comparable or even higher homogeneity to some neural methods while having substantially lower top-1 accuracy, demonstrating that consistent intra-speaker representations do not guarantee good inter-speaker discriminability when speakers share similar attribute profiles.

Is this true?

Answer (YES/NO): NO